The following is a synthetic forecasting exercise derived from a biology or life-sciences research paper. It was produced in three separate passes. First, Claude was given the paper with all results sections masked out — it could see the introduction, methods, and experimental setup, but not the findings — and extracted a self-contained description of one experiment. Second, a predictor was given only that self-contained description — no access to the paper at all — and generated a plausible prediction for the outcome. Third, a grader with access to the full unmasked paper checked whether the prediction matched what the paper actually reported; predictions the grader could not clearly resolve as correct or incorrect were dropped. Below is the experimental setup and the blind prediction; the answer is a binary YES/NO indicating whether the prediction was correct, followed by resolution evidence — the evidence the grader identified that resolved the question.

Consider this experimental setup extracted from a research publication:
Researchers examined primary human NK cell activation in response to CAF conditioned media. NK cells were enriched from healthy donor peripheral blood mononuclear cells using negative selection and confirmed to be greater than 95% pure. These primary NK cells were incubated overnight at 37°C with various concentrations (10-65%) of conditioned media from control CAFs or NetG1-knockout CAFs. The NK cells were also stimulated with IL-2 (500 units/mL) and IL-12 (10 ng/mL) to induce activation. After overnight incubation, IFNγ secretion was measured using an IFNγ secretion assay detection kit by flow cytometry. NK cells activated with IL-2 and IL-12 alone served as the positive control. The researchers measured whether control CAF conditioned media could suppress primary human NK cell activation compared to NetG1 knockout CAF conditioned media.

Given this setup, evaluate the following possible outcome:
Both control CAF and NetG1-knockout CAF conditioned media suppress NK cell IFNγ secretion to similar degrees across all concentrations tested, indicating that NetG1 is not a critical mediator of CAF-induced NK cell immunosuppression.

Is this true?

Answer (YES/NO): NO